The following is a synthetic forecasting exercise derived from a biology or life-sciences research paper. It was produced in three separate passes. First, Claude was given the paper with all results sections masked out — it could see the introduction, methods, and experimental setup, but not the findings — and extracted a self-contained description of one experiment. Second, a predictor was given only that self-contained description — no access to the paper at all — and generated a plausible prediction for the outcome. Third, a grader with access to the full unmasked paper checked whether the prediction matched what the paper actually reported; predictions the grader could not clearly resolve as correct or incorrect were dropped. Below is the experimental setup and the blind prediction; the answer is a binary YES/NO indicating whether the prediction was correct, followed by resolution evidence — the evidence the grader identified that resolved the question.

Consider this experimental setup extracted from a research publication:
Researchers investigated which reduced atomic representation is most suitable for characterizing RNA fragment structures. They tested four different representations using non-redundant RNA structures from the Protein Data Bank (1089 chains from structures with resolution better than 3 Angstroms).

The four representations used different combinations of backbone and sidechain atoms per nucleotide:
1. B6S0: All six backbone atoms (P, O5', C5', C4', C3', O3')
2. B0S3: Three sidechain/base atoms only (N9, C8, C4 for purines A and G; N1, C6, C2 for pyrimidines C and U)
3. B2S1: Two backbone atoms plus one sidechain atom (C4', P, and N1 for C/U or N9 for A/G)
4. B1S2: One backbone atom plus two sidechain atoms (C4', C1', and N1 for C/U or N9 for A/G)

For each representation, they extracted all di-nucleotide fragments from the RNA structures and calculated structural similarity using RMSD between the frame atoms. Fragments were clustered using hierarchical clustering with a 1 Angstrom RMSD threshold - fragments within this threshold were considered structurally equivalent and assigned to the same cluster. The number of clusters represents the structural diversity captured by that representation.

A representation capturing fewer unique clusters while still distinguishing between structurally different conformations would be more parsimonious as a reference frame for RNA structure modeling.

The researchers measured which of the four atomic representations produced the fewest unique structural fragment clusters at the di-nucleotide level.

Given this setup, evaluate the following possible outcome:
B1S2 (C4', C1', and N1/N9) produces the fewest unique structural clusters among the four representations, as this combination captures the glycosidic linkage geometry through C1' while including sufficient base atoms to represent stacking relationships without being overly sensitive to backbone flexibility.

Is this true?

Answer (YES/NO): YES